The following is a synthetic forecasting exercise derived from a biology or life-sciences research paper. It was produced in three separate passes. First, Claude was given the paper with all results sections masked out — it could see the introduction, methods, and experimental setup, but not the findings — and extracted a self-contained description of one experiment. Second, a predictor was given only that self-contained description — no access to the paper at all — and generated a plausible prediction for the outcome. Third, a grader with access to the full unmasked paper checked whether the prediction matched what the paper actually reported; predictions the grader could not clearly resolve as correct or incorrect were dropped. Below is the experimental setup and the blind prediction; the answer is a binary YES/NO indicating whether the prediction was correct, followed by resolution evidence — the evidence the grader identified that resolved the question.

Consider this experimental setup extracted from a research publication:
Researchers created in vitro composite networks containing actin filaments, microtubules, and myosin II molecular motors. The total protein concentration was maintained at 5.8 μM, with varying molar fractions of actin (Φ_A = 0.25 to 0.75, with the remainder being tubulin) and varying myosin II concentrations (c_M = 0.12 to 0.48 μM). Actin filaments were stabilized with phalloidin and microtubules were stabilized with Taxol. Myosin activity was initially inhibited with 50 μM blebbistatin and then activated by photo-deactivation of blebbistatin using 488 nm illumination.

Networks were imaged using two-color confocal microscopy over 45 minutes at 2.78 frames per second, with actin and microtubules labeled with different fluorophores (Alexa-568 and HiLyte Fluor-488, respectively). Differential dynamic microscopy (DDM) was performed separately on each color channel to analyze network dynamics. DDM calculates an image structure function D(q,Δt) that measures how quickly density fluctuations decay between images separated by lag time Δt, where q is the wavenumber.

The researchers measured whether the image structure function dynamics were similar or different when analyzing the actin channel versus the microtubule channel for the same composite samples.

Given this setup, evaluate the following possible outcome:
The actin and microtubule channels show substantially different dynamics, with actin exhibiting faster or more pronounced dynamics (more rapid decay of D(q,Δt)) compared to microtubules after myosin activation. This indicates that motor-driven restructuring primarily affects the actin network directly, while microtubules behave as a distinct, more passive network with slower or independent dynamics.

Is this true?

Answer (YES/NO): NO